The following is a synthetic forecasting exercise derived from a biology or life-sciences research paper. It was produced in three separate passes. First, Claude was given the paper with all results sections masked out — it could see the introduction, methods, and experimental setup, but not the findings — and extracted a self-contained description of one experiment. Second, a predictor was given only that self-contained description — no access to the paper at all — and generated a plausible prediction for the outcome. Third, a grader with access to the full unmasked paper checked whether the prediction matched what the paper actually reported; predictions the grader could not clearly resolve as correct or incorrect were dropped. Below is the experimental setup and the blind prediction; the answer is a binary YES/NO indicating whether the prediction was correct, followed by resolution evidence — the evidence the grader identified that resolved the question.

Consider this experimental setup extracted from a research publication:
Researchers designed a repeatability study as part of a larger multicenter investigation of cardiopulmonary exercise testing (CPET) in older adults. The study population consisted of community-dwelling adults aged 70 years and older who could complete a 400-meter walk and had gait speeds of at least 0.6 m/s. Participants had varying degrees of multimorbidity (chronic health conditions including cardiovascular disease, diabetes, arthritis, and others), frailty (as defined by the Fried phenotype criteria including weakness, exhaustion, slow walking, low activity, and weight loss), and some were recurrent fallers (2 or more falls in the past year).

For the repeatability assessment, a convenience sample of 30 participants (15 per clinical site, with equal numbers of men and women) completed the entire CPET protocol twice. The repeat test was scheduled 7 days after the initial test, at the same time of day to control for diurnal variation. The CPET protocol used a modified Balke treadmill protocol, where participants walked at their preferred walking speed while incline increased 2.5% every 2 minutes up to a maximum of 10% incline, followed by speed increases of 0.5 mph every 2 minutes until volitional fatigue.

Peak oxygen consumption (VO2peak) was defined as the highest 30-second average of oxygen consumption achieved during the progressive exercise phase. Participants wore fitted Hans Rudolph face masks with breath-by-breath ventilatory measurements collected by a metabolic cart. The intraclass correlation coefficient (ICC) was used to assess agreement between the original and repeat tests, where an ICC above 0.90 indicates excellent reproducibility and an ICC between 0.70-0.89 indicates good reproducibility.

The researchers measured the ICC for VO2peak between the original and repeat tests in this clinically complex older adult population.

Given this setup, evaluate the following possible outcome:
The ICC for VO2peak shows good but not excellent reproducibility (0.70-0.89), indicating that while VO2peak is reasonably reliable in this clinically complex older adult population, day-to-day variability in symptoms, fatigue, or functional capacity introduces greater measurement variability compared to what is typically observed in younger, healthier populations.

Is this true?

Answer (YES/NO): NO